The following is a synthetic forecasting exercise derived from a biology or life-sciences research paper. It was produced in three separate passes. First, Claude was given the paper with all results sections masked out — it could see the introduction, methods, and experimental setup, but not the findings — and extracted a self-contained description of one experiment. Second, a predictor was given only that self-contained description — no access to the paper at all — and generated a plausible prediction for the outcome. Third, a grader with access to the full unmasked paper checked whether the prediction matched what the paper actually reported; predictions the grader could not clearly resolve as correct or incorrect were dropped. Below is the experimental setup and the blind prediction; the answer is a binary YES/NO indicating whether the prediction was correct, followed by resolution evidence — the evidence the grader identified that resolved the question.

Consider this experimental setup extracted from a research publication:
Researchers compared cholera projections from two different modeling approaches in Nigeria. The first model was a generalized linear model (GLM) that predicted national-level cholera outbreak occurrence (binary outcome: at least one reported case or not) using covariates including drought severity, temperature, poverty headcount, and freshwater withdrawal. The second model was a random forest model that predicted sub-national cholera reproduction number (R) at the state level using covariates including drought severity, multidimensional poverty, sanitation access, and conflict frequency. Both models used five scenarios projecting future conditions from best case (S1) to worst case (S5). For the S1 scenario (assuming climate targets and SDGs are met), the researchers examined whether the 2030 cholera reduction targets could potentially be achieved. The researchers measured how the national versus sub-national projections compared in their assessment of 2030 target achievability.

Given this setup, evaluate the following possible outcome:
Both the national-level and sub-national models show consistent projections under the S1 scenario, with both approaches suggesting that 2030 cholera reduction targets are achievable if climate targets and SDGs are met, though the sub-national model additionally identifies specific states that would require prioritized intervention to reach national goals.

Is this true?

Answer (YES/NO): NO